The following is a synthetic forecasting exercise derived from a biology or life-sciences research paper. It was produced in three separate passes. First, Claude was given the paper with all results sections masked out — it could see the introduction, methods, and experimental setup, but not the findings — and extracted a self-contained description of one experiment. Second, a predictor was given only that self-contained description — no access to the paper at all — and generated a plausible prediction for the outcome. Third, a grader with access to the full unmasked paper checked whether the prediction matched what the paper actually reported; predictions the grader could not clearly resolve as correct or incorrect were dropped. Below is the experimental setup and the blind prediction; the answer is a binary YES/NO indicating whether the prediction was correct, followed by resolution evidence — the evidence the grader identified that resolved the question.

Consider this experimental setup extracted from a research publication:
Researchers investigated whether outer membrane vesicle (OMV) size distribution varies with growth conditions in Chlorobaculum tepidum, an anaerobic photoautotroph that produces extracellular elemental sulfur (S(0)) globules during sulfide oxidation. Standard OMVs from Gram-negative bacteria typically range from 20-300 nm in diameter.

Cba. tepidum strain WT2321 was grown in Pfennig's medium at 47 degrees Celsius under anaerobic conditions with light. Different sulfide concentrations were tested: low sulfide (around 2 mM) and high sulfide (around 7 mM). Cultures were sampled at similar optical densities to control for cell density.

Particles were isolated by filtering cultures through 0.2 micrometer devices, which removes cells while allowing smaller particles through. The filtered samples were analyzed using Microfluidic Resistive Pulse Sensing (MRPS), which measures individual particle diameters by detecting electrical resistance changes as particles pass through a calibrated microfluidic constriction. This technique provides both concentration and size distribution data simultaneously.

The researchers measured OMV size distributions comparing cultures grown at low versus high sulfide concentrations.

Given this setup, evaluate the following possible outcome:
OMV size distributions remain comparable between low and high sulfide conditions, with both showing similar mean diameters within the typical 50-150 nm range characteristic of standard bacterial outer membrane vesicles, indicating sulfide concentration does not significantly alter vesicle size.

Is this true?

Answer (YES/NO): NO